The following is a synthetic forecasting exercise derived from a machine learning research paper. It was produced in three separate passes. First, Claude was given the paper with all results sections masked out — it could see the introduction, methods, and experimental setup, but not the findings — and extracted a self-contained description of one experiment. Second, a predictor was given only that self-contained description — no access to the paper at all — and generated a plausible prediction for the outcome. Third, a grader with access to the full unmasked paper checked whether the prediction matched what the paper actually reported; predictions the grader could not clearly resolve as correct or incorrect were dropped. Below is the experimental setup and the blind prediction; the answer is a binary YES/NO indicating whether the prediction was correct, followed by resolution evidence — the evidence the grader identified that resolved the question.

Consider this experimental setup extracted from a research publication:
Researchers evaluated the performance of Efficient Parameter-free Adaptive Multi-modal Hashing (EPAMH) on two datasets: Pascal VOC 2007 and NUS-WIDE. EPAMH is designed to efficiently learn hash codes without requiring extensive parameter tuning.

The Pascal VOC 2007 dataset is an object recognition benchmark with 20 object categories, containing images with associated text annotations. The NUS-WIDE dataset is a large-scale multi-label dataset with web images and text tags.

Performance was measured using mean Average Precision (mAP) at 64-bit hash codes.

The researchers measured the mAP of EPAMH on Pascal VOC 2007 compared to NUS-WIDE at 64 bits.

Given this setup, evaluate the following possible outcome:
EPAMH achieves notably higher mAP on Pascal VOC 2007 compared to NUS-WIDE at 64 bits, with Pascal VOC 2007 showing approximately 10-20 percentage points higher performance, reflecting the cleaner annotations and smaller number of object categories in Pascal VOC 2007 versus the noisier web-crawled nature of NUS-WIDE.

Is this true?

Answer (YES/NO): NO